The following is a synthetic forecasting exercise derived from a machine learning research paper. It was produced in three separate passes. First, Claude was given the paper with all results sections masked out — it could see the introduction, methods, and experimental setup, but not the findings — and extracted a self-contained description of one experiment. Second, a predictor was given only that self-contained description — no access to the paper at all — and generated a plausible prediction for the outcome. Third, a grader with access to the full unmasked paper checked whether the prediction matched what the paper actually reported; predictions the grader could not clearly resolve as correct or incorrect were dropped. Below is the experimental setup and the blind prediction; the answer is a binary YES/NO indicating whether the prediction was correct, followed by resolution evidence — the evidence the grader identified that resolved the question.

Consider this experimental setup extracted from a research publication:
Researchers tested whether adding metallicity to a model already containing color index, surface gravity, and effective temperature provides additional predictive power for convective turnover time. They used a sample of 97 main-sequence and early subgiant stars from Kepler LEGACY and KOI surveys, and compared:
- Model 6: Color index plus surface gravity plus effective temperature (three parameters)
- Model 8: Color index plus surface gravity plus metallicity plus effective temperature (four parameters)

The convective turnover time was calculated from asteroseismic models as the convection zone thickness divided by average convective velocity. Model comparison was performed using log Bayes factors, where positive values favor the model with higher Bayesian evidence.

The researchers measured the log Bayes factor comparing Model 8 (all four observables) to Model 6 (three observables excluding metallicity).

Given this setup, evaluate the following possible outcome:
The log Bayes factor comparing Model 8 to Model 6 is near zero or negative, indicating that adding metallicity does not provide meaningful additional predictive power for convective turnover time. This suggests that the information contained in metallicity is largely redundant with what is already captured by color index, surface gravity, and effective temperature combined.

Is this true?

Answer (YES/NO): NO